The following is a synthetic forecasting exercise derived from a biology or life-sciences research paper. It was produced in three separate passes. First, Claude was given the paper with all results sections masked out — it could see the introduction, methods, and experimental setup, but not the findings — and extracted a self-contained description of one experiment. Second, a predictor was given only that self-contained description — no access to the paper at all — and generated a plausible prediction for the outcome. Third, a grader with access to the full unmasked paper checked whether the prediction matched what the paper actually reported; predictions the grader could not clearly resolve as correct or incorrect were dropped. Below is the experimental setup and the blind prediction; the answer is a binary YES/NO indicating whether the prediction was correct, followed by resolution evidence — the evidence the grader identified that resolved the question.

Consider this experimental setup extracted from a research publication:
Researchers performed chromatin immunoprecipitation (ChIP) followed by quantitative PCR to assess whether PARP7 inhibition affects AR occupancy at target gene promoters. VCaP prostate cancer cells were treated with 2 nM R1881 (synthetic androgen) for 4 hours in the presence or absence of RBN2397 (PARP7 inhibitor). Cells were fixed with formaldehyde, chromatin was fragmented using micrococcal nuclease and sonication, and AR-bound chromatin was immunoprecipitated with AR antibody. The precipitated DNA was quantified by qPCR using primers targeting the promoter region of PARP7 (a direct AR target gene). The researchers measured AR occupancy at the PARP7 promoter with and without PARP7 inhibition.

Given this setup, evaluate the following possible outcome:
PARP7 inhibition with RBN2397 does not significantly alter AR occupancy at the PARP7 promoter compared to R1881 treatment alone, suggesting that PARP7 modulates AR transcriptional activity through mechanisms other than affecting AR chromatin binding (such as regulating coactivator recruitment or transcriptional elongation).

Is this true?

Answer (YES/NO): NO